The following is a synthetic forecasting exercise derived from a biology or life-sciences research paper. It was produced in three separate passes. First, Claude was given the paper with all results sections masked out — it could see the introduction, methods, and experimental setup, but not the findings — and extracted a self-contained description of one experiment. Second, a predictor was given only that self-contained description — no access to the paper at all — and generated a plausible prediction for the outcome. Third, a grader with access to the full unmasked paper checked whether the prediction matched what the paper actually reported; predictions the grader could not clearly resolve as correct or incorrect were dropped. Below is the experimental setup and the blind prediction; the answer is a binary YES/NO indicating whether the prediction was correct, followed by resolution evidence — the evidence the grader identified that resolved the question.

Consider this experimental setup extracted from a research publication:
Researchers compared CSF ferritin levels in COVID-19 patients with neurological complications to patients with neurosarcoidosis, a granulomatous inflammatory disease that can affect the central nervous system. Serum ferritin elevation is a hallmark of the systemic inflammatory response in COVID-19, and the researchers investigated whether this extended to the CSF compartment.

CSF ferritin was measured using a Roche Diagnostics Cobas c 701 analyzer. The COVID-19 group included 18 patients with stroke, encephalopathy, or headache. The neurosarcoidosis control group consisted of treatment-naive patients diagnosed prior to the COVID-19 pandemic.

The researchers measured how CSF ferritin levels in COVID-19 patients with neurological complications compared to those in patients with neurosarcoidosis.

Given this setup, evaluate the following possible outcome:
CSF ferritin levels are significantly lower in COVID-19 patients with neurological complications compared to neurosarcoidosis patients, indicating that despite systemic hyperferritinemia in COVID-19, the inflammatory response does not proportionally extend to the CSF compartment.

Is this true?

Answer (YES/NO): NO